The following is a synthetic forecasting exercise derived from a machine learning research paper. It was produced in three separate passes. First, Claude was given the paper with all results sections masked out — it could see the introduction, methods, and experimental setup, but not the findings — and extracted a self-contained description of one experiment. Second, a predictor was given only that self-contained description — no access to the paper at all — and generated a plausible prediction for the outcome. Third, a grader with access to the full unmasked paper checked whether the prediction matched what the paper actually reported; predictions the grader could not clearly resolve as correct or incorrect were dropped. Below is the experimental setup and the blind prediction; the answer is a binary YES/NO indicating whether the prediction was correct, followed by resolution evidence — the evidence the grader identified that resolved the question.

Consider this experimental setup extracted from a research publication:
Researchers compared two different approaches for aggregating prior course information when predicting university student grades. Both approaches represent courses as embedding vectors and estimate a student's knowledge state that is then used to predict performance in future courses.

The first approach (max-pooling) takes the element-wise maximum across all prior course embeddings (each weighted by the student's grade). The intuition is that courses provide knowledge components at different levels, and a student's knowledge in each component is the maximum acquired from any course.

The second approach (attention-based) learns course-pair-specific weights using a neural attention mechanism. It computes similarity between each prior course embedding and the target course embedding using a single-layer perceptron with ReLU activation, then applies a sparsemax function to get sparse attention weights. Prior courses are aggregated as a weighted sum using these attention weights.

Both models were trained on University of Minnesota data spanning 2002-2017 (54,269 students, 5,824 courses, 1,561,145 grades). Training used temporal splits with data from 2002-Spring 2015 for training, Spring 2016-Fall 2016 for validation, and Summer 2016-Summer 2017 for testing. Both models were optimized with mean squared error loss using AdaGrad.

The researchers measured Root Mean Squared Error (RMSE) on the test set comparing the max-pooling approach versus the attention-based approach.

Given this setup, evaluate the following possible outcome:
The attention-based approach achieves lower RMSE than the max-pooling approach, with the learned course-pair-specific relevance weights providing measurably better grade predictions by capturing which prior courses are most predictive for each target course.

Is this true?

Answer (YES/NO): NO